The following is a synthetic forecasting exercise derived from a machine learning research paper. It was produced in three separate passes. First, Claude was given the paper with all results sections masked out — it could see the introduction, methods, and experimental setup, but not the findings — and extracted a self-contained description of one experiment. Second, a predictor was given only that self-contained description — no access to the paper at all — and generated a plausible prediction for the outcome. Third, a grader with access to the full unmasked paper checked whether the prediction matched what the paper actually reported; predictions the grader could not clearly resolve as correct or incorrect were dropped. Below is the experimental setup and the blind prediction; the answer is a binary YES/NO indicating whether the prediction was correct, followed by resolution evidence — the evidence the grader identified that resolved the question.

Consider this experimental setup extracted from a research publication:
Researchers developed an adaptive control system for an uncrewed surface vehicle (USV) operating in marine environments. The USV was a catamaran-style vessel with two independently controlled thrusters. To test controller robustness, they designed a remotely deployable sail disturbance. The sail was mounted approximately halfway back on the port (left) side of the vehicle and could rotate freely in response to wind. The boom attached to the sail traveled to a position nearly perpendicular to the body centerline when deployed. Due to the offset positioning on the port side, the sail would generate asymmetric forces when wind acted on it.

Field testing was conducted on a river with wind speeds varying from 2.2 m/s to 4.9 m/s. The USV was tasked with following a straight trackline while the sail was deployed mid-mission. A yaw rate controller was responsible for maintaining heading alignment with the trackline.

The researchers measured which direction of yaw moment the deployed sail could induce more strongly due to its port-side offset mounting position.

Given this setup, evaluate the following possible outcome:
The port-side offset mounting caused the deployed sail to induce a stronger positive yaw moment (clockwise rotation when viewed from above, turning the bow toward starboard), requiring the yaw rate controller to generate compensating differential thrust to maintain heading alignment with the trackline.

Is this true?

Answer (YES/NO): YES